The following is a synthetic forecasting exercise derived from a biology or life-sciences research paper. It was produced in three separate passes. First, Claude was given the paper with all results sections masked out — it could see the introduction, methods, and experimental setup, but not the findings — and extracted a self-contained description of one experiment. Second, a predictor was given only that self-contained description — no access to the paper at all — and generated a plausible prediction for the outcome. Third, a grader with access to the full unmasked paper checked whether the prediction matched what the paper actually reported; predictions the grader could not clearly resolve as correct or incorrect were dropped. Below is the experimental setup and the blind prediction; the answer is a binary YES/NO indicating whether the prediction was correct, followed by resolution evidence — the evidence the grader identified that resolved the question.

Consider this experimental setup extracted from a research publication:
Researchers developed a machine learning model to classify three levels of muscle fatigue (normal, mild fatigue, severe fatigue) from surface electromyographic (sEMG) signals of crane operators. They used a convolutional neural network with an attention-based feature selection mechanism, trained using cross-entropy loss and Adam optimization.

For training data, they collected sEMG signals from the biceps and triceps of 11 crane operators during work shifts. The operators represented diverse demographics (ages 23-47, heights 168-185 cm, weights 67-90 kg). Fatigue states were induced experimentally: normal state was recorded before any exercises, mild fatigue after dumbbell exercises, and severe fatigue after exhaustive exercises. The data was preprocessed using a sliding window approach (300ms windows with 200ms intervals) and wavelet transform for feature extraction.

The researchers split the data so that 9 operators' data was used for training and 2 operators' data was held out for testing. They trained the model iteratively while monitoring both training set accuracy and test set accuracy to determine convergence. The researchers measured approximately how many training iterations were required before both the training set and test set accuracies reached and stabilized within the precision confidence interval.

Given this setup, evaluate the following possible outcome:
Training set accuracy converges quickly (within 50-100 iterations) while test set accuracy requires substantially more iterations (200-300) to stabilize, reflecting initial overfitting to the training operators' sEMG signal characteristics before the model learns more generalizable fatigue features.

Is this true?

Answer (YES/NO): NO